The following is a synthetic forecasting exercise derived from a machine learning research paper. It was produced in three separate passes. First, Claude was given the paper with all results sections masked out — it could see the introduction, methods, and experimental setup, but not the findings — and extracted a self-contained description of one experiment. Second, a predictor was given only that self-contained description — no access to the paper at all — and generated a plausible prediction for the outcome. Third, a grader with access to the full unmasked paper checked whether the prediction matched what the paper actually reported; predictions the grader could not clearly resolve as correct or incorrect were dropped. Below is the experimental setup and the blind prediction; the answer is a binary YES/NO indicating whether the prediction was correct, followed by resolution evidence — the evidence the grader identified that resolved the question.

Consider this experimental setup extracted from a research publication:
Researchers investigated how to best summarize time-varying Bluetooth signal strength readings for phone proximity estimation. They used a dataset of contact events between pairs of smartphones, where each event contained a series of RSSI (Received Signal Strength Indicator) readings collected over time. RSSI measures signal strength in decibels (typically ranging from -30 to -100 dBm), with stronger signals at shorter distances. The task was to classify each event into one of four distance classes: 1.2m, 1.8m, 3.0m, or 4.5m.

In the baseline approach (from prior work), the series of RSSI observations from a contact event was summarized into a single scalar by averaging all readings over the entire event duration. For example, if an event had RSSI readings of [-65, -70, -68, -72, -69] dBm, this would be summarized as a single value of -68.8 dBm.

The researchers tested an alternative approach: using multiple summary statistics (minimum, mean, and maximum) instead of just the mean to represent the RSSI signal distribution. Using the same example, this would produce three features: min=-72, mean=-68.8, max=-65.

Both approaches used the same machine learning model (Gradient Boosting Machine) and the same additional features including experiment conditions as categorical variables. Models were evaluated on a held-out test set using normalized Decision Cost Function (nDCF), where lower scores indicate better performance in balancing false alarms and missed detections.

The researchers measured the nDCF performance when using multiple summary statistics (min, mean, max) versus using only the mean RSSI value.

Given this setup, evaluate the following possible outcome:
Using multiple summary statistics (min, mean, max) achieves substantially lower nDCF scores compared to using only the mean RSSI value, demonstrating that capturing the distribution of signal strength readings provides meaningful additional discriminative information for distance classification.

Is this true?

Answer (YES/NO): NO